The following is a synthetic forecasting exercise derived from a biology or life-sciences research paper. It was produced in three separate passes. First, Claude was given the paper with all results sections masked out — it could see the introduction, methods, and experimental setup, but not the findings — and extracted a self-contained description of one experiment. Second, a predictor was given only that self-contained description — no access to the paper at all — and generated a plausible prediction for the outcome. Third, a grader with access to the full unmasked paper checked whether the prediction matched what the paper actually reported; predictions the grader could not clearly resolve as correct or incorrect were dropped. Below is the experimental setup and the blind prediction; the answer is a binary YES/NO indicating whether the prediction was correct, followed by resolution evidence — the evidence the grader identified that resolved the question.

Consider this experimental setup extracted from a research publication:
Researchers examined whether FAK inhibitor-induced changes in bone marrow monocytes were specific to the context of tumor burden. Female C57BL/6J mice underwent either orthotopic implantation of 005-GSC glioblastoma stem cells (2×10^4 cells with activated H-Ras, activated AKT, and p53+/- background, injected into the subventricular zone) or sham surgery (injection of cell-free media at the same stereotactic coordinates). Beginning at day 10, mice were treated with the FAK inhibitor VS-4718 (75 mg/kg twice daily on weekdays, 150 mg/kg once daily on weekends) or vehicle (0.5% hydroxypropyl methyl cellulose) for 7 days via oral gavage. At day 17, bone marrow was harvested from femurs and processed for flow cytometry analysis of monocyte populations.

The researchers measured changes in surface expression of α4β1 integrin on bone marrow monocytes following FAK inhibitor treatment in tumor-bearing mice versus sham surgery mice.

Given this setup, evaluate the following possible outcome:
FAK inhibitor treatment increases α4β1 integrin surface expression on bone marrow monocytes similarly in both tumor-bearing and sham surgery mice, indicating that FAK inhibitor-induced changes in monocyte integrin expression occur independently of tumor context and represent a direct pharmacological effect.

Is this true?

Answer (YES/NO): NO